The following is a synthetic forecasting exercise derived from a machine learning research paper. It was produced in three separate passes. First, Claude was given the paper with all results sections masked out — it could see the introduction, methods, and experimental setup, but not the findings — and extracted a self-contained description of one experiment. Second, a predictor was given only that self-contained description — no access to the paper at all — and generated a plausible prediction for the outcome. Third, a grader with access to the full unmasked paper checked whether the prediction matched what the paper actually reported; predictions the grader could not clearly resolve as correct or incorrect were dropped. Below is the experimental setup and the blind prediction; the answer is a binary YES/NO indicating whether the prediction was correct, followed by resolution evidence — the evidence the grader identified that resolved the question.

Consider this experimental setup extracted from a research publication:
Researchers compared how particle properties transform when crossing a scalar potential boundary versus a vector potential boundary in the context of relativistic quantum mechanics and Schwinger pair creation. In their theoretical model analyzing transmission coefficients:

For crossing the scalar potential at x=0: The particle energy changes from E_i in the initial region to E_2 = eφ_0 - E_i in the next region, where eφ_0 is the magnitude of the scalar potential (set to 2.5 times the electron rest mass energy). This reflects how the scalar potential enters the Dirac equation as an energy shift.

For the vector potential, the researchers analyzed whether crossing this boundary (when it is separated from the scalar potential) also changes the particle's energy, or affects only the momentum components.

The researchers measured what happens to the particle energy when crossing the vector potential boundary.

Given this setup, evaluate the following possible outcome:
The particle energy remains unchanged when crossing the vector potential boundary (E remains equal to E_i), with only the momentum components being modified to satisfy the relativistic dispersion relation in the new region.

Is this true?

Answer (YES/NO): YES